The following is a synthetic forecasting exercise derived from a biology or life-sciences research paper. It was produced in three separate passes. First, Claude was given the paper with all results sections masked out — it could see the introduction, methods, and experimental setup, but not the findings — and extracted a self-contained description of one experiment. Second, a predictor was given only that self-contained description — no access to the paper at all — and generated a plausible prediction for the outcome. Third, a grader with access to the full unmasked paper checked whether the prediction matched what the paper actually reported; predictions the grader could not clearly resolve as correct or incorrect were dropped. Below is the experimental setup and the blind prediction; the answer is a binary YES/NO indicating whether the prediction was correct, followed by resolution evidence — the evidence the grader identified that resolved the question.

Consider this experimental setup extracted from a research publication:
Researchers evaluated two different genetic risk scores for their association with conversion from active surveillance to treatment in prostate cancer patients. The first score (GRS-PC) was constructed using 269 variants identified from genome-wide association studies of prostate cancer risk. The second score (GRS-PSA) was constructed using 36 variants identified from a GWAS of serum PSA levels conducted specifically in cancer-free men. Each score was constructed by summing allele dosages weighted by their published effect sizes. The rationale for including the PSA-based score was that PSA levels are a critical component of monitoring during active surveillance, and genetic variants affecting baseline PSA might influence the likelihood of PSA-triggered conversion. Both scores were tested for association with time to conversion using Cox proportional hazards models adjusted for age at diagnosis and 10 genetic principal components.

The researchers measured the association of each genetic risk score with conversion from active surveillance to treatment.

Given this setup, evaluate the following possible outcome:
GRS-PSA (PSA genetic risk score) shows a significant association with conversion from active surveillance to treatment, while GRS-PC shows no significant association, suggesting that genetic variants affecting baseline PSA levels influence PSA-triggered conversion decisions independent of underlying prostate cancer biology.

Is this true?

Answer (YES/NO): NO